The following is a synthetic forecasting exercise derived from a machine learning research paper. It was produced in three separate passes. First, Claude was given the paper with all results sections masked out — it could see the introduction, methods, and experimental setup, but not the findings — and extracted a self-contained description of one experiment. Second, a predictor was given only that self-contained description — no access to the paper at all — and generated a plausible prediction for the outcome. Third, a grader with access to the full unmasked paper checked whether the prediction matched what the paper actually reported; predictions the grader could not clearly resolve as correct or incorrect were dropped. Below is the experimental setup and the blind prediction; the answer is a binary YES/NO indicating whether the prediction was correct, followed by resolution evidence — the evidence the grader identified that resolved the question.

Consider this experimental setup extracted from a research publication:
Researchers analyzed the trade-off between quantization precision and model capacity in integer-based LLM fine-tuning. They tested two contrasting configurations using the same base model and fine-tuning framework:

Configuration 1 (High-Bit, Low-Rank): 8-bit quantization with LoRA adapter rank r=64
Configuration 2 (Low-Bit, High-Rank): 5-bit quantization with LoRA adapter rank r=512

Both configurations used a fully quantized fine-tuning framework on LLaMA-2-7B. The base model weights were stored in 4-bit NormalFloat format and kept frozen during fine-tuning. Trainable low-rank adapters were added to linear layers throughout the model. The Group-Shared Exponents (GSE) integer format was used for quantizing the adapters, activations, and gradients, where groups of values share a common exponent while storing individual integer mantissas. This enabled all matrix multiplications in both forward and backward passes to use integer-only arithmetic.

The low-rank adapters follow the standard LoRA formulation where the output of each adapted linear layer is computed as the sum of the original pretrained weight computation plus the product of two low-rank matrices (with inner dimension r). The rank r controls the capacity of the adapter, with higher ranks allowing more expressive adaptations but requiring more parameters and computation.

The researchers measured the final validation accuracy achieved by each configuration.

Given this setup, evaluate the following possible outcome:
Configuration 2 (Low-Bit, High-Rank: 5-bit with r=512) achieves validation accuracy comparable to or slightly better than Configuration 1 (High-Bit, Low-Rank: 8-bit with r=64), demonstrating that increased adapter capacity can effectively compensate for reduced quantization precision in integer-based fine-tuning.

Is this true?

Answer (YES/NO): NO